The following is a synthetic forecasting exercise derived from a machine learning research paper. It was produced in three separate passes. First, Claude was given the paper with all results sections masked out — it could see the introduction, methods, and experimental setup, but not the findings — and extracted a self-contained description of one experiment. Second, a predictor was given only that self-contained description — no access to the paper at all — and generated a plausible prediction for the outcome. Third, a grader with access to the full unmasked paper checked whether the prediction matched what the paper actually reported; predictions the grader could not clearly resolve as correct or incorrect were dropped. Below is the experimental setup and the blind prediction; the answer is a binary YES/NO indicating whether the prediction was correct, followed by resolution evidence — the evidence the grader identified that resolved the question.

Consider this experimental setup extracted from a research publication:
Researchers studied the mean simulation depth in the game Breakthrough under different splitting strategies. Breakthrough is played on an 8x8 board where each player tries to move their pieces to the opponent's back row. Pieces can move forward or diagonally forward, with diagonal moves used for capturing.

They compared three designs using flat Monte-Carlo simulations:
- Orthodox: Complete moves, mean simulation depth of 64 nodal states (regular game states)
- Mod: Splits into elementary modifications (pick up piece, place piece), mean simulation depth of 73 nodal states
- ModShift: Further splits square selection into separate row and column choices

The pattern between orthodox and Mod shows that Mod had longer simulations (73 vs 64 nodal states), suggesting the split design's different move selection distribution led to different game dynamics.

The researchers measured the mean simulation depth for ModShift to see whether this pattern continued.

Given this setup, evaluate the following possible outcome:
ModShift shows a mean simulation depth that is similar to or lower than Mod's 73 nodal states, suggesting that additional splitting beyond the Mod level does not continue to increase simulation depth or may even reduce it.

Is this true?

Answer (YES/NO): YES